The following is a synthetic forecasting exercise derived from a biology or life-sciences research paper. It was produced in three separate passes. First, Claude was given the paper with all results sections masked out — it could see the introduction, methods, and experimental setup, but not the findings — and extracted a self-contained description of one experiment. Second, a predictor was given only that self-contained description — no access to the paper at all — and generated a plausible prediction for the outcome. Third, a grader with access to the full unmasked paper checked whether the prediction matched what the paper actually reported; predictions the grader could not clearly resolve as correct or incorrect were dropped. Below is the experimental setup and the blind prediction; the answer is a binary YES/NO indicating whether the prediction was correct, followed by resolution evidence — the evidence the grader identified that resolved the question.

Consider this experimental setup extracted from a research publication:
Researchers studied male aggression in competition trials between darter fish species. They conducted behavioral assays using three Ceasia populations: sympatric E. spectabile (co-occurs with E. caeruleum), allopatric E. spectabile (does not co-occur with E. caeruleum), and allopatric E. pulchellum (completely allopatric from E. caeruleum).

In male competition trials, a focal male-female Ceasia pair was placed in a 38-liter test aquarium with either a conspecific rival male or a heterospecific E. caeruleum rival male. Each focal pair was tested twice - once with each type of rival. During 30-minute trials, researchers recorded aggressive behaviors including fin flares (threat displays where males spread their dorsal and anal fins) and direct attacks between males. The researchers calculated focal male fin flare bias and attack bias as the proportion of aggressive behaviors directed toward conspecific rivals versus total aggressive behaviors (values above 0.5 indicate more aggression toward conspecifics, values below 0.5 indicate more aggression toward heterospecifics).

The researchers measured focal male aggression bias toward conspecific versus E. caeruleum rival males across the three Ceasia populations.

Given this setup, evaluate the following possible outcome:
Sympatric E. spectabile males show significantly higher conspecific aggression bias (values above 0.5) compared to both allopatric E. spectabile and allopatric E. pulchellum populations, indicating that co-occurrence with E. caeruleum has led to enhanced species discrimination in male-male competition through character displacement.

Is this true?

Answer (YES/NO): YES